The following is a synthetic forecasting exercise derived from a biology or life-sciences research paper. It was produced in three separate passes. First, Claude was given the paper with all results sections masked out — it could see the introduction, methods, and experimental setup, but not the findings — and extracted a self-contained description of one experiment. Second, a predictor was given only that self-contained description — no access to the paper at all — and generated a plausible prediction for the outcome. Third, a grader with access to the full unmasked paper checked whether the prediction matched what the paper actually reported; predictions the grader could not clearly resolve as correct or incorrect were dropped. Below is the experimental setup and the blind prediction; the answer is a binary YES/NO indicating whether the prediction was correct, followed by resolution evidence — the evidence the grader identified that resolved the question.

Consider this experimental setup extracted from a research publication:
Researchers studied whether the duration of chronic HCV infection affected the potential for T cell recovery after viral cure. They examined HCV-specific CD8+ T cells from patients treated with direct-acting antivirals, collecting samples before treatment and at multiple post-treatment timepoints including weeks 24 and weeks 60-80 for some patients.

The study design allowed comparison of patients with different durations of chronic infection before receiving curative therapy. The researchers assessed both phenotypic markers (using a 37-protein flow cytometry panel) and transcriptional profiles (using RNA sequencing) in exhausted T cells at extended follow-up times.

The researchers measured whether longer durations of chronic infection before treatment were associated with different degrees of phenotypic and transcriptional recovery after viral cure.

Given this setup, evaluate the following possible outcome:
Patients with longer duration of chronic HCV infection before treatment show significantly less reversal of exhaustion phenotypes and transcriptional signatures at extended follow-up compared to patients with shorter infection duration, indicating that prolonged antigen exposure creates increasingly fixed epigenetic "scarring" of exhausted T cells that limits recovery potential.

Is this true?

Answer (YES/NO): NO